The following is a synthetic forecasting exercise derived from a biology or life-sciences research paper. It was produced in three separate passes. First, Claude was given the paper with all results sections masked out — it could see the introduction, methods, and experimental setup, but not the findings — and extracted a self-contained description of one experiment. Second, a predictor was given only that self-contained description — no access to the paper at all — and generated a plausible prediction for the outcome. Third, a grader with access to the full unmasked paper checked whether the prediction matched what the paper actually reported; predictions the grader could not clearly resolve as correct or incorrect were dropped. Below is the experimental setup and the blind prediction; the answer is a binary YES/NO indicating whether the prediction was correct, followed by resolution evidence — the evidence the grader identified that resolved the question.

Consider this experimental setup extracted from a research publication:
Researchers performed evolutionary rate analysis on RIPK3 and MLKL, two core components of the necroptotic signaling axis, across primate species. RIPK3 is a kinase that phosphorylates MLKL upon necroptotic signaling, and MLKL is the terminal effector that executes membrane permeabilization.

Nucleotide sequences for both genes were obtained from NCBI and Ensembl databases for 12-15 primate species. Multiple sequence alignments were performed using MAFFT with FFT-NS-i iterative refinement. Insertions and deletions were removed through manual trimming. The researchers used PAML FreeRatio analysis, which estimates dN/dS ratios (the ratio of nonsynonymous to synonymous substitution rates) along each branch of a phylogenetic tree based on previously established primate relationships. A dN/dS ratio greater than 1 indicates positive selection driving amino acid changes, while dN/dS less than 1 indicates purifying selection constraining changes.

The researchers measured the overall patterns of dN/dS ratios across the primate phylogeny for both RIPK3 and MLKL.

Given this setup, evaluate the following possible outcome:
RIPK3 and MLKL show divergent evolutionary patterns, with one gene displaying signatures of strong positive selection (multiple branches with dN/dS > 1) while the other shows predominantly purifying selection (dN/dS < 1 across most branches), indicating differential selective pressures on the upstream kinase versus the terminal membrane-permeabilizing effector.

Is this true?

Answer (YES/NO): NO